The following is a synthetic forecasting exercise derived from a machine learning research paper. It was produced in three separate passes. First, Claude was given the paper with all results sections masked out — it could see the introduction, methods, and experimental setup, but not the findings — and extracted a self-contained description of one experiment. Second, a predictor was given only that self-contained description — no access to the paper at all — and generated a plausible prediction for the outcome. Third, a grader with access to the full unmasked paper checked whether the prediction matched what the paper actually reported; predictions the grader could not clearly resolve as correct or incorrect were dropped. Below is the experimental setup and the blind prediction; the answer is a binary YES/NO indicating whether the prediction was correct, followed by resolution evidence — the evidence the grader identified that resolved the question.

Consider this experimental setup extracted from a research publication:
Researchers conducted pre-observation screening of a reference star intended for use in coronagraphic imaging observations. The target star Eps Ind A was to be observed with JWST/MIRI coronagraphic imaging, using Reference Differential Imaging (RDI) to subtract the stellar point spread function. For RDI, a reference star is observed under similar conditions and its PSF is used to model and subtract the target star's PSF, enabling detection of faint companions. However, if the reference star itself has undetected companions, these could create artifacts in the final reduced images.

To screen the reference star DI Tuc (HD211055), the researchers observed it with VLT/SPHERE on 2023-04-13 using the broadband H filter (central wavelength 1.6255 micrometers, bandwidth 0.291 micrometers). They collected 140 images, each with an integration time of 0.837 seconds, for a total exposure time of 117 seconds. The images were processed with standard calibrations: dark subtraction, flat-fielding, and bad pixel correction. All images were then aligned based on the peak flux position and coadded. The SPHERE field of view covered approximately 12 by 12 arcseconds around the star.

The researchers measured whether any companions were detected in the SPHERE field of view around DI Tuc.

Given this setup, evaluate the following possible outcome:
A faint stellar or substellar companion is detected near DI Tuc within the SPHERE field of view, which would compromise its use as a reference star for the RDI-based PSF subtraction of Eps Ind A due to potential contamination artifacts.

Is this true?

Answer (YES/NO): NO